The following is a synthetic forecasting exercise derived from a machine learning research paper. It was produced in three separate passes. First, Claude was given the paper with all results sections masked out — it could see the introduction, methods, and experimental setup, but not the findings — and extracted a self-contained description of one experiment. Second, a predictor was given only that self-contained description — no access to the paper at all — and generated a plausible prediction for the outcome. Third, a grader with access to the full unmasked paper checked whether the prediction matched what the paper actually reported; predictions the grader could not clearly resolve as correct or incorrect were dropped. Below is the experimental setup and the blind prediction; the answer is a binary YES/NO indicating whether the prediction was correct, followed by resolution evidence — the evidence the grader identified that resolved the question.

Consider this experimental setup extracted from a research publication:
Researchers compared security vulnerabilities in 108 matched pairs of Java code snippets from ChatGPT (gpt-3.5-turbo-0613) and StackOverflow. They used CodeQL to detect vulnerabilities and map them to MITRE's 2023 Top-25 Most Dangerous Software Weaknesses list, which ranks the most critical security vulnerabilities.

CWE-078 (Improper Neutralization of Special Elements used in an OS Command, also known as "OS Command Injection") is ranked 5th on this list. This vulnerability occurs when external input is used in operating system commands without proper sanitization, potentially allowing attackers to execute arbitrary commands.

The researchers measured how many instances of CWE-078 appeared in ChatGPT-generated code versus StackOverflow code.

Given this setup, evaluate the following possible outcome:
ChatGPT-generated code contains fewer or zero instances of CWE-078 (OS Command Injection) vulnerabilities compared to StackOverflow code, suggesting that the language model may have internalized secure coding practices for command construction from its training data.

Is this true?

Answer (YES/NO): NO